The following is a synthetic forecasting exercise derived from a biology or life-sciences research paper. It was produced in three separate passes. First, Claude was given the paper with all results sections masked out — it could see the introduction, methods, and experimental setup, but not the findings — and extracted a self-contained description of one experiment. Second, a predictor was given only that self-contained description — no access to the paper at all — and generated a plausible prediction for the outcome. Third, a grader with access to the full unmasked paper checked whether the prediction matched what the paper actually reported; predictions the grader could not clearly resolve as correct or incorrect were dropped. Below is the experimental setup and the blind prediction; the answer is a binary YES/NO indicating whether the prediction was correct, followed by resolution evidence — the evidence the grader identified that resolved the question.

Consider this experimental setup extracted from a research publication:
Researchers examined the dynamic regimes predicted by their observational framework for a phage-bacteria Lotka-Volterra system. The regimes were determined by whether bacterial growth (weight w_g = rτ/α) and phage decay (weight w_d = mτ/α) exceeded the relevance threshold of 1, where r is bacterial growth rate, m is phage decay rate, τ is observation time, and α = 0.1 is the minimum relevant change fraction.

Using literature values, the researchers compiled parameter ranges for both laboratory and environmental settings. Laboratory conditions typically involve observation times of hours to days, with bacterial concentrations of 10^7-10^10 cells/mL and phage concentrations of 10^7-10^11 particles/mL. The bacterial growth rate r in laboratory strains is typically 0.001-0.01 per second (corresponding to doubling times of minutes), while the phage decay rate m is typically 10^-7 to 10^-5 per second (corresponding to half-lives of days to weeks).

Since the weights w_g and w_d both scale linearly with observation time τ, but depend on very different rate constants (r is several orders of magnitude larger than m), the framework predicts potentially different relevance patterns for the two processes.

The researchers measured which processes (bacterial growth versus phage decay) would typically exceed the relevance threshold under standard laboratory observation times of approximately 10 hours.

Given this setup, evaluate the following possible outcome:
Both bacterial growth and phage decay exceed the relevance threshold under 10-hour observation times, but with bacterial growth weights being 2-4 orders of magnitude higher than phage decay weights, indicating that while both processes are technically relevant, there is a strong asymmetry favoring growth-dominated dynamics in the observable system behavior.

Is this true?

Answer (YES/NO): NO